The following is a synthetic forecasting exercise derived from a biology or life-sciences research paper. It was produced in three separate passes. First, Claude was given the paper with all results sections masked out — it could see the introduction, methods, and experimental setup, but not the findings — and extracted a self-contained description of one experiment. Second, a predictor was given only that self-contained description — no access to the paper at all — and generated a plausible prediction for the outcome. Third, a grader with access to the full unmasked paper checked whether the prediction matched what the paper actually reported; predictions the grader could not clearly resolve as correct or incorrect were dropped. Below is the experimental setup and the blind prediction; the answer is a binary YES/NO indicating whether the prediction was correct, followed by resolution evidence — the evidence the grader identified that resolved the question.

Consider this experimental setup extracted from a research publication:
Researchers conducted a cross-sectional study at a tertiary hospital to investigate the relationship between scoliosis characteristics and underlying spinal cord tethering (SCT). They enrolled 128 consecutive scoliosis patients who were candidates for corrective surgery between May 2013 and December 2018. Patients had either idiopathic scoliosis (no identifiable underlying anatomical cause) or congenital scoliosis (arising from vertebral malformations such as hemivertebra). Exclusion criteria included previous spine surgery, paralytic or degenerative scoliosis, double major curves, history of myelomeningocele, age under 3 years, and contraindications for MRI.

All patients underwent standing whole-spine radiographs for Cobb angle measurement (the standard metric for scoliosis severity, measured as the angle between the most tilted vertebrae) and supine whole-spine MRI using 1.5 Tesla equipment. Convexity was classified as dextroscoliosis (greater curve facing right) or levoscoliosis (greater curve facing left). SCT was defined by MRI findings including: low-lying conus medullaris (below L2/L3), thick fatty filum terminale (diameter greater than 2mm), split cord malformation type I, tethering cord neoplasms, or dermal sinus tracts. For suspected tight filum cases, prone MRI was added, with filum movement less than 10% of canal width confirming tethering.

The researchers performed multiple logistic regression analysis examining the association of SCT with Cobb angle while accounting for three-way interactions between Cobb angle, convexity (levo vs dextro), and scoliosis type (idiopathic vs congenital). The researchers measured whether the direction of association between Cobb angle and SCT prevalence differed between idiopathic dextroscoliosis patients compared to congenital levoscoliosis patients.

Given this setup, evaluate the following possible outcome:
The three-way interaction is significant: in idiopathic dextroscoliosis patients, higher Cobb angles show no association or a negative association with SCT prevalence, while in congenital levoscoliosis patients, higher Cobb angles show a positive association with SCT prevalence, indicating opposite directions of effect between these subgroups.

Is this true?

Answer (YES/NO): NO